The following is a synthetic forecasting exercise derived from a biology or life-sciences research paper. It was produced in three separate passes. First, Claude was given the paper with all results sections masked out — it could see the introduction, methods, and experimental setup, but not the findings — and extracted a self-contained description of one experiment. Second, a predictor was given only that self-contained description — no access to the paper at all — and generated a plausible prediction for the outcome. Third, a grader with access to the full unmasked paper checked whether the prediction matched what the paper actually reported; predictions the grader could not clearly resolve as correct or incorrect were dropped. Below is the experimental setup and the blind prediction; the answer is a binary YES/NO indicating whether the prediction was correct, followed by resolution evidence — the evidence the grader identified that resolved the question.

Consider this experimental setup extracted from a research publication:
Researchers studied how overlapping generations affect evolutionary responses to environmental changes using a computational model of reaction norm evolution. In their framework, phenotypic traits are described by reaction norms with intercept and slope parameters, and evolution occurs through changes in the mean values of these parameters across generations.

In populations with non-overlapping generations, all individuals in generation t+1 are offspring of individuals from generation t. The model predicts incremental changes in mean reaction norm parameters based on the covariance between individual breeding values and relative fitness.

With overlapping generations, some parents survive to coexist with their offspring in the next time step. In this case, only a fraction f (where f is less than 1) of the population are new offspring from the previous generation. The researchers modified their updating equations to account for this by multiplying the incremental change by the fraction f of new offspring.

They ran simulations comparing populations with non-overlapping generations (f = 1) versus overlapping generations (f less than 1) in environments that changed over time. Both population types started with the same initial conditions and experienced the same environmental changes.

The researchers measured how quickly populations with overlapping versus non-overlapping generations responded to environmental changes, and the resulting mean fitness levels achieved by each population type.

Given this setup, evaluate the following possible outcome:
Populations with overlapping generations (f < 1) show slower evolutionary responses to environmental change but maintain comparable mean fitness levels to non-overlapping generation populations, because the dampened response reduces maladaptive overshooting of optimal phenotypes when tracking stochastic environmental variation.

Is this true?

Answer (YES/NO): NO